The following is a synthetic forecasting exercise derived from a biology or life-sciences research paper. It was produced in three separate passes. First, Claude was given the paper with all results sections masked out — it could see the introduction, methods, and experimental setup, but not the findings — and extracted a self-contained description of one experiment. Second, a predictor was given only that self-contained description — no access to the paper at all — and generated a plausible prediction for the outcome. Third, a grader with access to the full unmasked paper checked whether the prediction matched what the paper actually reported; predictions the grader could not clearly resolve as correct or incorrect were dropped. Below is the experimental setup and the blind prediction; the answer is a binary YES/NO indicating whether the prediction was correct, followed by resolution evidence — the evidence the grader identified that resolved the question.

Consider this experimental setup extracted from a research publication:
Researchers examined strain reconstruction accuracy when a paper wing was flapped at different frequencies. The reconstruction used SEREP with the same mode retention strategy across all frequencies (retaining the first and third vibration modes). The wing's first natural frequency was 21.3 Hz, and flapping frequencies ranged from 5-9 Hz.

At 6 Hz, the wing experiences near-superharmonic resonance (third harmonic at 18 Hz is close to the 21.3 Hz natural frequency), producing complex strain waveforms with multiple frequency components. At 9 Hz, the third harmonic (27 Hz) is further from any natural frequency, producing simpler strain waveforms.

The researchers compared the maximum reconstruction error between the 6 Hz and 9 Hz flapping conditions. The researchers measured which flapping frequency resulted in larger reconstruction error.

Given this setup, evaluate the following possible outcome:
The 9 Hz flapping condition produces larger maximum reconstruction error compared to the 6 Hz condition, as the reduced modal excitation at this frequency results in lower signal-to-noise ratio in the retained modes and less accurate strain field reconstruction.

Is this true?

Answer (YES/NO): NO